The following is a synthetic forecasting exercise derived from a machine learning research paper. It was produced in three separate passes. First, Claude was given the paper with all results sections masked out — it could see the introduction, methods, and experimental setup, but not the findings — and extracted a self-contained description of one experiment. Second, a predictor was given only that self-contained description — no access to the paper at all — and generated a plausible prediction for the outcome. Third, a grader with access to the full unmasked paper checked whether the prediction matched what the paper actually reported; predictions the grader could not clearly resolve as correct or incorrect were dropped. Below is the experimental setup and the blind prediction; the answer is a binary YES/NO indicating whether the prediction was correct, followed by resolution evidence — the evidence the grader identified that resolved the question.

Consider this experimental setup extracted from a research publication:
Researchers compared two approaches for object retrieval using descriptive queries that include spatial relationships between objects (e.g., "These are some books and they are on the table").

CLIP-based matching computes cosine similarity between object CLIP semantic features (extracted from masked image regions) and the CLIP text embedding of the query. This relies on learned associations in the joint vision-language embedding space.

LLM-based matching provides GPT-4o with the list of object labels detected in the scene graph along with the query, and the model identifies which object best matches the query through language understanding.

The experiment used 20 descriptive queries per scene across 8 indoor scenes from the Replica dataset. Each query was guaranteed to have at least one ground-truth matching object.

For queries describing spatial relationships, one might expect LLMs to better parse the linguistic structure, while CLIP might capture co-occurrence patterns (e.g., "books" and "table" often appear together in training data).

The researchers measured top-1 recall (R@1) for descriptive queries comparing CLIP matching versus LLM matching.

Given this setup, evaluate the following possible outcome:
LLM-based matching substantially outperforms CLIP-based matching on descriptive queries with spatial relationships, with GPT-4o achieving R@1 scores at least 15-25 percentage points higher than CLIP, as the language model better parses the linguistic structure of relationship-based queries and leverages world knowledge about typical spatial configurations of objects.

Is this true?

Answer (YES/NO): NO